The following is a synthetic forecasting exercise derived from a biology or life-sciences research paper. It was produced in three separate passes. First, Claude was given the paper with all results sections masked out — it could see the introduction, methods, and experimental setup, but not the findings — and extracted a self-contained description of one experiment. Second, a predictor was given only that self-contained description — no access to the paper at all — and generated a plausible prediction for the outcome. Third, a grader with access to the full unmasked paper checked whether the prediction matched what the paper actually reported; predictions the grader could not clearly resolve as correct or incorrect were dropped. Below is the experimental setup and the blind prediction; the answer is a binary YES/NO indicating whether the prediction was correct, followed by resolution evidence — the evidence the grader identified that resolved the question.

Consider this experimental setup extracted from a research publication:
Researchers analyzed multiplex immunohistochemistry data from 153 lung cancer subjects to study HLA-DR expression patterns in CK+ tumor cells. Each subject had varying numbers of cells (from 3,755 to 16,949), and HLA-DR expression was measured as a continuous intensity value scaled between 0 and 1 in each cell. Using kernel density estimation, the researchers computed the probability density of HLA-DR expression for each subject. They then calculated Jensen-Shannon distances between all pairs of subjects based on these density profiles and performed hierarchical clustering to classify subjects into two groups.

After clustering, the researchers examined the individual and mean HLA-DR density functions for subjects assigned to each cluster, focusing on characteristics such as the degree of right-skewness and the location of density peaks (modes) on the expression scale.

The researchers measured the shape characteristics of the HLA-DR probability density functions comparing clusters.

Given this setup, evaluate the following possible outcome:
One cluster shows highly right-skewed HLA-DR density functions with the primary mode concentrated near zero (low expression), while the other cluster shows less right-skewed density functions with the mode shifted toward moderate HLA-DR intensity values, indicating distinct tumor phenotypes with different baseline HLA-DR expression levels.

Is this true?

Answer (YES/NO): NO